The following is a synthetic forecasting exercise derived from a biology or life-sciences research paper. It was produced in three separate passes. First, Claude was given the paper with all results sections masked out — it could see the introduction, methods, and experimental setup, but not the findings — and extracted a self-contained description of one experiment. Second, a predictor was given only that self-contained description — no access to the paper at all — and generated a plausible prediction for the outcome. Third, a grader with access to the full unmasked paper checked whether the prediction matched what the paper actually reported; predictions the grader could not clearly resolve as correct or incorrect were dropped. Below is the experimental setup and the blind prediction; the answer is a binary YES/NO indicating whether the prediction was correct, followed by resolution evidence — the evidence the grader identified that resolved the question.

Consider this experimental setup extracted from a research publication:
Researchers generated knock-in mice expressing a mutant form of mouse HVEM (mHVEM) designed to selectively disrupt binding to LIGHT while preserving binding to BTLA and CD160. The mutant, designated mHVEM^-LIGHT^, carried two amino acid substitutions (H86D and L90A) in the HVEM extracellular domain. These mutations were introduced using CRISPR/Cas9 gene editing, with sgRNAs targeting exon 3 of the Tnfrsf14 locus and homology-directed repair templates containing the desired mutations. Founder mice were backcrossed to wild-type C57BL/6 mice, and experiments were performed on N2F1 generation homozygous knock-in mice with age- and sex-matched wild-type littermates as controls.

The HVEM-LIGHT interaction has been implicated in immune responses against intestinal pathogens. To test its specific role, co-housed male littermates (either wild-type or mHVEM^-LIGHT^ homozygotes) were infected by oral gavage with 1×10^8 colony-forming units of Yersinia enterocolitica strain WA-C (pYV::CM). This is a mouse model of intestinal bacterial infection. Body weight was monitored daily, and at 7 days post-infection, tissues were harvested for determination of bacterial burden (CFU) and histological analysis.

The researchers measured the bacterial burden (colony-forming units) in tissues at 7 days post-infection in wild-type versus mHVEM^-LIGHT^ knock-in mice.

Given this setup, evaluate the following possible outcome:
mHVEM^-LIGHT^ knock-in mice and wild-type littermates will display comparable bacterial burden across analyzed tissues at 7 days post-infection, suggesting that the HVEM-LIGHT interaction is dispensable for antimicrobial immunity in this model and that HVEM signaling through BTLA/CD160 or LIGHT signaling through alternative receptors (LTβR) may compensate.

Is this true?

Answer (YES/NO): NO